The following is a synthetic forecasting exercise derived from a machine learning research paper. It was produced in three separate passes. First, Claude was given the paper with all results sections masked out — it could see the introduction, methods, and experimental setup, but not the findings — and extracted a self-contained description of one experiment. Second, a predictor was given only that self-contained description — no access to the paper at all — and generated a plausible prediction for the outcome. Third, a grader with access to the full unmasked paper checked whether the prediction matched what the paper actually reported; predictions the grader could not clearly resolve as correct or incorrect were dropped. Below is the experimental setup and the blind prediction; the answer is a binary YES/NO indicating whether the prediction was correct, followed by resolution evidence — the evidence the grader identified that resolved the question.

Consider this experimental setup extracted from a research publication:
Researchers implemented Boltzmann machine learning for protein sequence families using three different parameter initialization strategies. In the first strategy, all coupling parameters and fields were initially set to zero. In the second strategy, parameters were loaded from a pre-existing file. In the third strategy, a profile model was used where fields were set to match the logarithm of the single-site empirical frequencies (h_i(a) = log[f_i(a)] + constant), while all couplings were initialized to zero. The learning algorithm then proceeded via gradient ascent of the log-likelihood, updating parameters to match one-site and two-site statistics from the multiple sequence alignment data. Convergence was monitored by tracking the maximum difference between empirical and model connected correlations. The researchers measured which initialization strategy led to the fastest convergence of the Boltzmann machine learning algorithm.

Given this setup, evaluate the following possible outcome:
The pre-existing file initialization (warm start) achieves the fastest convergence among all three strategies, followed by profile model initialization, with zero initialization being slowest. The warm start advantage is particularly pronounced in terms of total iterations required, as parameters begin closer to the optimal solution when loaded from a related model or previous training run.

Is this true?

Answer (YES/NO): NO